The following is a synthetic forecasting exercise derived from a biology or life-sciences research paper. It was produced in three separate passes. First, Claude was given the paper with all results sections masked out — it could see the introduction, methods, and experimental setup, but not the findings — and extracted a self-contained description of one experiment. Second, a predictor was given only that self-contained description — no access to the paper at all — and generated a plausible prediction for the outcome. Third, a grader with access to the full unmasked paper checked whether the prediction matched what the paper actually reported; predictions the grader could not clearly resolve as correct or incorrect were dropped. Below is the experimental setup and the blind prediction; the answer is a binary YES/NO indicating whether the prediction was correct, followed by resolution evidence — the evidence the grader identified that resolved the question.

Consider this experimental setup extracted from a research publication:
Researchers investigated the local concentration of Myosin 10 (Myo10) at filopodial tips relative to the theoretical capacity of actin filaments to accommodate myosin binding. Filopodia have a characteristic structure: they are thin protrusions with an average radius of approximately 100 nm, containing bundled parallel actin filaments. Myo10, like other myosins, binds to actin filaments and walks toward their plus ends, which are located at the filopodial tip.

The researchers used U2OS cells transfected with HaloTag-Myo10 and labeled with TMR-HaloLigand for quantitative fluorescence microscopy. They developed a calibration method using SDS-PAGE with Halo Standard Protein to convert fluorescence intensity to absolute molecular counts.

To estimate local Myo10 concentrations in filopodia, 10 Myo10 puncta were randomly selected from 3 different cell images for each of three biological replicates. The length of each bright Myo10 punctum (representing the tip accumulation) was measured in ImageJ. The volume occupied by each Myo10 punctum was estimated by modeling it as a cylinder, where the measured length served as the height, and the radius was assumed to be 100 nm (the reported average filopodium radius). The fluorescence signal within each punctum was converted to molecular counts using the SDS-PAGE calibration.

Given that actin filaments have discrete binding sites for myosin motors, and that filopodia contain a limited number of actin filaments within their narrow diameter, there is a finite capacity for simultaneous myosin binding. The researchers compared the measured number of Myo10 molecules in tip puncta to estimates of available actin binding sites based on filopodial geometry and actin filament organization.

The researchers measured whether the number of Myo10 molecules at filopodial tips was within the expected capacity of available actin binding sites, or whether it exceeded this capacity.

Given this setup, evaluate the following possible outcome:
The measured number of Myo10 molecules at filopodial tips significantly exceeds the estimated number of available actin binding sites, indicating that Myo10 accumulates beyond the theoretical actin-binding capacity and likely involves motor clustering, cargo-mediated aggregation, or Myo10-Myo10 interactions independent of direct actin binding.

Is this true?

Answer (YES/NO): NO